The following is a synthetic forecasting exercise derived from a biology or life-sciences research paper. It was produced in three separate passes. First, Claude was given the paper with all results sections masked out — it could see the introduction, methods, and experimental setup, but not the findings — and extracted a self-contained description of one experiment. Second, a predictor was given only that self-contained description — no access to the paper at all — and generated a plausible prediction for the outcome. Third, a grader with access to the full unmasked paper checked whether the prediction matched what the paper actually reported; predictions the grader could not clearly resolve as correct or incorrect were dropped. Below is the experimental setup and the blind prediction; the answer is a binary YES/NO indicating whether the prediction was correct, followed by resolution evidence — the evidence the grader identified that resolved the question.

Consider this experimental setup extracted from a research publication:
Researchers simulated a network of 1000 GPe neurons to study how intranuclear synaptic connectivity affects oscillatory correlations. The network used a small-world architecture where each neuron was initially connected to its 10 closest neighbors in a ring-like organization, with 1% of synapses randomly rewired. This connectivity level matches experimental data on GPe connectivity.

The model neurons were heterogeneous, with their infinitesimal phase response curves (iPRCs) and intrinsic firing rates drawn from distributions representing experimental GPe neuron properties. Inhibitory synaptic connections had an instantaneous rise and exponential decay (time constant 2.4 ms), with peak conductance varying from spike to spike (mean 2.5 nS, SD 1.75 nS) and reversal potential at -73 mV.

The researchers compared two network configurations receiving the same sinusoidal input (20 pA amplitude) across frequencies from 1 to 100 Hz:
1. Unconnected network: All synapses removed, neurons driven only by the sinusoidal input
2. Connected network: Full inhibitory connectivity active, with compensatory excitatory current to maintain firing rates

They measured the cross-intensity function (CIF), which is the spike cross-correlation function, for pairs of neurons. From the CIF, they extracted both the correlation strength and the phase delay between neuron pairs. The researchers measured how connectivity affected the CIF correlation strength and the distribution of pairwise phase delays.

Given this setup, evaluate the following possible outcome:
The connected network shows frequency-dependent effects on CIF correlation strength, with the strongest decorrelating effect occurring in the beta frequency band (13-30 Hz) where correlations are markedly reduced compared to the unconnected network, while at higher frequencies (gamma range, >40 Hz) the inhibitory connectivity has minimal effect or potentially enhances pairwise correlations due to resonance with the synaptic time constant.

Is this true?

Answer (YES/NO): NO